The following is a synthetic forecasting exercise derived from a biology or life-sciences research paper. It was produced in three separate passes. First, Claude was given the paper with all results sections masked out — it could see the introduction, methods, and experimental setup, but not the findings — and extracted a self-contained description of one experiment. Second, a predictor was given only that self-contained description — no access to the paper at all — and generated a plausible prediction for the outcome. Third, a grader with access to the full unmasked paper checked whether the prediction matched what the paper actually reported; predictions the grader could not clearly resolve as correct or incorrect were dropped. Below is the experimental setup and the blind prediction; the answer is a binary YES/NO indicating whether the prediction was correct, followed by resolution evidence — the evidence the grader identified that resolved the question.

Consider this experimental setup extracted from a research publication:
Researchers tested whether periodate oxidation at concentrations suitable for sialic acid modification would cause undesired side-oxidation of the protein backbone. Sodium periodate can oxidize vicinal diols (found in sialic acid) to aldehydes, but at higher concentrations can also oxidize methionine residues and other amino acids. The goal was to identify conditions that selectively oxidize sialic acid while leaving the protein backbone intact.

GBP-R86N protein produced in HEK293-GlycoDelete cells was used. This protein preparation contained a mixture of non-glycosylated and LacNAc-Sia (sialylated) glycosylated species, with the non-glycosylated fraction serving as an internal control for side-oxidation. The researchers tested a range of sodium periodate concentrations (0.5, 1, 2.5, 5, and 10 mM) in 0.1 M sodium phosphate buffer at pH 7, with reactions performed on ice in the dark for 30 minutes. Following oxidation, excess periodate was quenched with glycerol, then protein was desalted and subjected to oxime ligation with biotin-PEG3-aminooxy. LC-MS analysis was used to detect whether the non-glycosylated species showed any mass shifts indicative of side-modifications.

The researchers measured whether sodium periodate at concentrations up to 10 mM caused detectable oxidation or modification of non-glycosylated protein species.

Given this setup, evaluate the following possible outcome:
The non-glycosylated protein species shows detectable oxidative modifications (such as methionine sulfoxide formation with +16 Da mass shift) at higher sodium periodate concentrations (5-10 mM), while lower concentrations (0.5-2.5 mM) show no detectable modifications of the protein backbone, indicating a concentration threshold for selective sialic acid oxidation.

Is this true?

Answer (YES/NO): NO